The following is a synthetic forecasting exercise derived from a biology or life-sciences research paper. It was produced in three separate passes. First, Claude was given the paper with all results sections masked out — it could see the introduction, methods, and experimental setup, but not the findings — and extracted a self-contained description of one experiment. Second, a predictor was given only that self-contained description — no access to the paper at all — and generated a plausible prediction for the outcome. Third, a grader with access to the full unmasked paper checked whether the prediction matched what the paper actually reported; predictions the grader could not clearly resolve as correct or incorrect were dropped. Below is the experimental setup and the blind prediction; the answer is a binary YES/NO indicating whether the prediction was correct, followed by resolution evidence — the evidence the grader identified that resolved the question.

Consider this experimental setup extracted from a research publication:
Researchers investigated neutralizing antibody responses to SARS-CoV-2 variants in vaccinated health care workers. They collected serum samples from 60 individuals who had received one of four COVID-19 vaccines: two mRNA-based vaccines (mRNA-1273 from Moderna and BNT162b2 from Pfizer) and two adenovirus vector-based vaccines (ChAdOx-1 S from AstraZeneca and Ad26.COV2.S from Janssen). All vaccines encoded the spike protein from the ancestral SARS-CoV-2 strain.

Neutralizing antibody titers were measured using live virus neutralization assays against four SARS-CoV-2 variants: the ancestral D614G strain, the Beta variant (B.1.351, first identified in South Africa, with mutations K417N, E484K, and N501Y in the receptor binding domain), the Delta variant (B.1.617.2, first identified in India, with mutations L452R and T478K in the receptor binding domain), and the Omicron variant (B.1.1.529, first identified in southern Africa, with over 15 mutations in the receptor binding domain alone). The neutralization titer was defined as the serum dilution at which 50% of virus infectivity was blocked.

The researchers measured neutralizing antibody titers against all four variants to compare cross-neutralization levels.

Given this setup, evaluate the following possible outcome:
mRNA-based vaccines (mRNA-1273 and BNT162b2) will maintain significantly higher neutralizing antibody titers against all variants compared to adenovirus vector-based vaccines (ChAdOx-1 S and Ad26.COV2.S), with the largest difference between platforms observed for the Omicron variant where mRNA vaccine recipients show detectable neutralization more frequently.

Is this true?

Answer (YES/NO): NO